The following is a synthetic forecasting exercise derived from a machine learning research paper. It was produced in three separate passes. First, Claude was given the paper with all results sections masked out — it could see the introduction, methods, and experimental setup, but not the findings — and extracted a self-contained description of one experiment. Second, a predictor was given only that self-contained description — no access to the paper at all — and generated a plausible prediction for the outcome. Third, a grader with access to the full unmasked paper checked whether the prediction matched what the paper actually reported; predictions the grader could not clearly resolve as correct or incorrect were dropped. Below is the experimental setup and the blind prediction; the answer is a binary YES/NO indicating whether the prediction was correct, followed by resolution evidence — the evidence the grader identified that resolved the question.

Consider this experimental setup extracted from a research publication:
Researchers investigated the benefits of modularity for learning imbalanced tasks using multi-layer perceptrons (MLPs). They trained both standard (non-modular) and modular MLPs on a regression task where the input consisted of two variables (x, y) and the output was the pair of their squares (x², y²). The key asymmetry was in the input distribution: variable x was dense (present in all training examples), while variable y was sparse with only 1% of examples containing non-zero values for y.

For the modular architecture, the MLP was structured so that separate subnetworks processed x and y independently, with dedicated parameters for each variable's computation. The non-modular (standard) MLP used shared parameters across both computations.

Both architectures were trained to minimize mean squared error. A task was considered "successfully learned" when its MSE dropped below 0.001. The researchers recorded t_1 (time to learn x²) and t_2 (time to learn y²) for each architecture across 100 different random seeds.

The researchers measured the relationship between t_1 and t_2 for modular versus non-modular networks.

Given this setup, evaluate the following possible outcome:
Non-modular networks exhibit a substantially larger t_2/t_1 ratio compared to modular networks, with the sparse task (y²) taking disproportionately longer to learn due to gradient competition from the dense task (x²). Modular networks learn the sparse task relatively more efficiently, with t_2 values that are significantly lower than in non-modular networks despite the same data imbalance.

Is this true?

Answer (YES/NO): YES